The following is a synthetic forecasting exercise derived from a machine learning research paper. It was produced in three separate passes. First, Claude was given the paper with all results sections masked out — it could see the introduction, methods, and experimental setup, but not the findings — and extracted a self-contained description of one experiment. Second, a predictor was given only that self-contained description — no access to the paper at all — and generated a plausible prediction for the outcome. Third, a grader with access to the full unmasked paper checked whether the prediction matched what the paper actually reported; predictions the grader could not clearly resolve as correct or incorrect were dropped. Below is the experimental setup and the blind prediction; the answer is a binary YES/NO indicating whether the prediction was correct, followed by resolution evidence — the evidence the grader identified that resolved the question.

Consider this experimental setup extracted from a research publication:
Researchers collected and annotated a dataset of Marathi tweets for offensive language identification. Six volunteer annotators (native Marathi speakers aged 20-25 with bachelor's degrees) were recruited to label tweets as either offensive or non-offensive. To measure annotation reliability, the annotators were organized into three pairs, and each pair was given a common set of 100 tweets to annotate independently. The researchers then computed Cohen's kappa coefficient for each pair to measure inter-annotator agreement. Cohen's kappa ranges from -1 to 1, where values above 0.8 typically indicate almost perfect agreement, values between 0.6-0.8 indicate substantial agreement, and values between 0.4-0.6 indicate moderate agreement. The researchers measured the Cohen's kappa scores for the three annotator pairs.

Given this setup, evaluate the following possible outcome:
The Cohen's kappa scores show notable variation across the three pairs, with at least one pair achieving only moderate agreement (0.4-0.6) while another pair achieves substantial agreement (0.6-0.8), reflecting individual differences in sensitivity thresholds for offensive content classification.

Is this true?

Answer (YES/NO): NO